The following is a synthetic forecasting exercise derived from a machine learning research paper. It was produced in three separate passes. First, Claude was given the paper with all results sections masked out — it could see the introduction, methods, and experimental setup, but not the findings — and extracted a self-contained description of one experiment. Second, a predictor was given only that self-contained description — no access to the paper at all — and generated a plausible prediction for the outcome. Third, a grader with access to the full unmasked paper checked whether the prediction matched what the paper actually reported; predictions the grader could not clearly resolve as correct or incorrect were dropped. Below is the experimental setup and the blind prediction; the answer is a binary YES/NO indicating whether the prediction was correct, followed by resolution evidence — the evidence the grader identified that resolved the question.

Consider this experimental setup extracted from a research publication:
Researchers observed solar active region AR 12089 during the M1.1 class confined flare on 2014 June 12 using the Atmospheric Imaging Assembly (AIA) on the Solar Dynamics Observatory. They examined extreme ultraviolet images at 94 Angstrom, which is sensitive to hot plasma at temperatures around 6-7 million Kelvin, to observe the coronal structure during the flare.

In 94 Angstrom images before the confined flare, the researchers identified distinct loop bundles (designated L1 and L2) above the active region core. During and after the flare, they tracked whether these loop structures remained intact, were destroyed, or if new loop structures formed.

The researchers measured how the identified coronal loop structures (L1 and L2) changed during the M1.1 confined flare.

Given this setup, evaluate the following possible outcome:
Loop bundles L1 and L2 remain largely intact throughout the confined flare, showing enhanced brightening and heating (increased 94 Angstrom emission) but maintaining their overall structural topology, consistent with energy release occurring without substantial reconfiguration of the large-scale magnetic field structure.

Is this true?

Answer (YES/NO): NO